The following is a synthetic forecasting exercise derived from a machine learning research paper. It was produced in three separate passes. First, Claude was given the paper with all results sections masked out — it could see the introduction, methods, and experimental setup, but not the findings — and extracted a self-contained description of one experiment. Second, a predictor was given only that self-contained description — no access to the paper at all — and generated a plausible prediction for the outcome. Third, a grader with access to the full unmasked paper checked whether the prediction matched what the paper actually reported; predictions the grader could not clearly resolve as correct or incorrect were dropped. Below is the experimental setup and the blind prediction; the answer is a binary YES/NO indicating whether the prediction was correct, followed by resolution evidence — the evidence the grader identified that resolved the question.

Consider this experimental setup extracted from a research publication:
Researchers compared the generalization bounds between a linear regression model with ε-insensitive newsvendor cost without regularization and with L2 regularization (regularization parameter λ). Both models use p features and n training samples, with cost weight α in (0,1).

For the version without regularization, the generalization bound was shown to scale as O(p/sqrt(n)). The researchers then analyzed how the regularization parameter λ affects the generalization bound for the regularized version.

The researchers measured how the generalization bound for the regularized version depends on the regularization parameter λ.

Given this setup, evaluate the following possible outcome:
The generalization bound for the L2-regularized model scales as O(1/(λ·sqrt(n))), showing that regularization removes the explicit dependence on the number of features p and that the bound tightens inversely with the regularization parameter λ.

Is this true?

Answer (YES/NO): NO